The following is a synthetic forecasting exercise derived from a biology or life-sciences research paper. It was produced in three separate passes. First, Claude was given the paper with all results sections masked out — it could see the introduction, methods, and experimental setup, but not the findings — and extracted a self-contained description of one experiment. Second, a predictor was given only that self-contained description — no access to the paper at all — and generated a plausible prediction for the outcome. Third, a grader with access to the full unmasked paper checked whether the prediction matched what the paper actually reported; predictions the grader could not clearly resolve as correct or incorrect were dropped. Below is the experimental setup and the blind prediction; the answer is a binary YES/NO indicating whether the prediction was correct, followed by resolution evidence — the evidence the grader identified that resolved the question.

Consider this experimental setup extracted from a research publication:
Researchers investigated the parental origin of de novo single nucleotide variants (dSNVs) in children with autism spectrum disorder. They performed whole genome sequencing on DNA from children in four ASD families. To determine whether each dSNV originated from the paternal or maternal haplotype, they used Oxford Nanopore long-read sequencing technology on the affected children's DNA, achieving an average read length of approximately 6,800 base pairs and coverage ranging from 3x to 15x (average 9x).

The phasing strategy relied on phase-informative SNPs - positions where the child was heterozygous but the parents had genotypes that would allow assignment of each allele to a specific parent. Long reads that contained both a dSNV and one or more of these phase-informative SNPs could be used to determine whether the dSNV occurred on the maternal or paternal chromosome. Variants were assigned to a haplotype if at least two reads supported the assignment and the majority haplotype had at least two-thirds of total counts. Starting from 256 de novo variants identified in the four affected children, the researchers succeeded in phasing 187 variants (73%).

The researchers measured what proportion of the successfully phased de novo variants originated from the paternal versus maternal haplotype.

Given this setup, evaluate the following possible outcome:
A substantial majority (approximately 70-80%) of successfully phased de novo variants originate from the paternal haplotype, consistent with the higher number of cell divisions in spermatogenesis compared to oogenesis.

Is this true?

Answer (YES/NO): NO